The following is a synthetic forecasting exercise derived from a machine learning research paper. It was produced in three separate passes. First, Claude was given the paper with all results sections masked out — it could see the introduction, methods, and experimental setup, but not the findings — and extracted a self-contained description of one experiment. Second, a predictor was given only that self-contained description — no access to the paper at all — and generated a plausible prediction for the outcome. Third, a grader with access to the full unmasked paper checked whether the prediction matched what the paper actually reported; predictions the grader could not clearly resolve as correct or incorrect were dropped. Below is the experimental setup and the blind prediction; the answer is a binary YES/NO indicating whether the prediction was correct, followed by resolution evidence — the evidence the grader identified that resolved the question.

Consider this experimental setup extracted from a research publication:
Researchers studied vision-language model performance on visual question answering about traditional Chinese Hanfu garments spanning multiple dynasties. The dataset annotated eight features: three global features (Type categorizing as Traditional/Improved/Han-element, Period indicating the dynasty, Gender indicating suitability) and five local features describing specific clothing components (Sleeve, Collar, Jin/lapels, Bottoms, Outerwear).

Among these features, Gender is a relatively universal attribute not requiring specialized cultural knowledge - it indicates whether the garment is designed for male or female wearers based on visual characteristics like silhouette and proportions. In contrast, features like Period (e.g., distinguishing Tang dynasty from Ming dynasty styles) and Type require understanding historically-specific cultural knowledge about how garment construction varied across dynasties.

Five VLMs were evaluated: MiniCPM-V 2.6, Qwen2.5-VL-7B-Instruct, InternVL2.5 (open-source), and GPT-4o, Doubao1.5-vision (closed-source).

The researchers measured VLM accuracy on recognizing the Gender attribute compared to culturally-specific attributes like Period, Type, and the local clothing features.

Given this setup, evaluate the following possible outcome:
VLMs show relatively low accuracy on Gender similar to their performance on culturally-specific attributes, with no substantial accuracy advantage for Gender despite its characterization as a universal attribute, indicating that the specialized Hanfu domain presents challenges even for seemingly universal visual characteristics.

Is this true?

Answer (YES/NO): NO